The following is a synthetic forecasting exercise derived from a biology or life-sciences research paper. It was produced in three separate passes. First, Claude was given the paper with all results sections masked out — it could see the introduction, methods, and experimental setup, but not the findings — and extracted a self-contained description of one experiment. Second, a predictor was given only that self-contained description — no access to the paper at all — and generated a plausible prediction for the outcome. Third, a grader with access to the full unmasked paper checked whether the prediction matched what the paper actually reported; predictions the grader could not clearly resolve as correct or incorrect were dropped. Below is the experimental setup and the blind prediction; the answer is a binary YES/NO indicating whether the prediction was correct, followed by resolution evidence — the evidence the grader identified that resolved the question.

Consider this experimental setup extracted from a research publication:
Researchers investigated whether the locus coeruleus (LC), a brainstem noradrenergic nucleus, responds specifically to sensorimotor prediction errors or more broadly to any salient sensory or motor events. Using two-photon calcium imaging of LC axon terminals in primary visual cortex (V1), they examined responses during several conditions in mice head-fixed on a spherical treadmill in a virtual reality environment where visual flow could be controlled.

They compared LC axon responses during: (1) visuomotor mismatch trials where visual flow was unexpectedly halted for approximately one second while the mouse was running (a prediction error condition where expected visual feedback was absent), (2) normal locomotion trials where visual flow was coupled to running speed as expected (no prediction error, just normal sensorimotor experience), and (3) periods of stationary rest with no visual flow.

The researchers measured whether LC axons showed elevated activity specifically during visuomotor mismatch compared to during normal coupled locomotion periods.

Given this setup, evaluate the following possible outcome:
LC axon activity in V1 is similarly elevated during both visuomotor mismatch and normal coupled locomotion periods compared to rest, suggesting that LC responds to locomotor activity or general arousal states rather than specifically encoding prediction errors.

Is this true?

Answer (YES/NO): NO